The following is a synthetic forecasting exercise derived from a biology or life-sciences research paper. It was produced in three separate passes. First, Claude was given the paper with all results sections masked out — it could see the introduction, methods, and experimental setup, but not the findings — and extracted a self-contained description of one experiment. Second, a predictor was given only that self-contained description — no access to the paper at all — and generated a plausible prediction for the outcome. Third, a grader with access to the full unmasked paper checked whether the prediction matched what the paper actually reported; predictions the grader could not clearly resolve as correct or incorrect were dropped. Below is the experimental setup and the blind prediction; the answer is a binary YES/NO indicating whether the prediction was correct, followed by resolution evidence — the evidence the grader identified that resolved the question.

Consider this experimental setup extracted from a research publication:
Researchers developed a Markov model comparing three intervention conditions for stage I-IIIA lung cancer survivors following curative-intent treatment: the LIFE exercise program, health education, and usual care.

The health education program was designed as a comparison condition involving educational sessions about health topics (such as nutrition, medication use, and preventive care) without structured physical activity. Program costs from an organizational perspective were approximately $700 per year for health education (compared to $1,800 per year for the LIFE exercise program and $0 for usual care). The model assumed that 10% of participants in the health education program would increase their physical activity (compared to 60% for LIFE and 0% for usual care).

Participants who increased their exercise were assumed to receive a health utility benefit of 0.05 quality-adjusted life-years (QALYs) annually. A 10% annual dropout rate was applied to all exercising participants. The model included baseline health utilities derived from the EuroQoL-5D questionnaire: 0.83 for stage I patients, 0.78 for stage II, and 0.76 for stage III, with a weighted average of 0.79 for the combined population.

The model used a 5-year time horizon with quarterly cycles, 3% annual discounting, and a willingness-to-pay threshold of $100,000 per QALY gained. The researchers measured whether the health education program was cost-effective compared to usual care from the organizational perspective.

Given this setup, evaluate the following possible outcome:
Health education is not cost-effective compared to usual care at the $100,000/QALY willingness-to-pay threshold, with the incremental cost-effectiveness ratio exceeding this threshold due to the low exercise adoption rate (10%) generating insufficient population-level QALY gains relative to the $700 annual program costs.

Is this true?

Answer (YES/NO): YES